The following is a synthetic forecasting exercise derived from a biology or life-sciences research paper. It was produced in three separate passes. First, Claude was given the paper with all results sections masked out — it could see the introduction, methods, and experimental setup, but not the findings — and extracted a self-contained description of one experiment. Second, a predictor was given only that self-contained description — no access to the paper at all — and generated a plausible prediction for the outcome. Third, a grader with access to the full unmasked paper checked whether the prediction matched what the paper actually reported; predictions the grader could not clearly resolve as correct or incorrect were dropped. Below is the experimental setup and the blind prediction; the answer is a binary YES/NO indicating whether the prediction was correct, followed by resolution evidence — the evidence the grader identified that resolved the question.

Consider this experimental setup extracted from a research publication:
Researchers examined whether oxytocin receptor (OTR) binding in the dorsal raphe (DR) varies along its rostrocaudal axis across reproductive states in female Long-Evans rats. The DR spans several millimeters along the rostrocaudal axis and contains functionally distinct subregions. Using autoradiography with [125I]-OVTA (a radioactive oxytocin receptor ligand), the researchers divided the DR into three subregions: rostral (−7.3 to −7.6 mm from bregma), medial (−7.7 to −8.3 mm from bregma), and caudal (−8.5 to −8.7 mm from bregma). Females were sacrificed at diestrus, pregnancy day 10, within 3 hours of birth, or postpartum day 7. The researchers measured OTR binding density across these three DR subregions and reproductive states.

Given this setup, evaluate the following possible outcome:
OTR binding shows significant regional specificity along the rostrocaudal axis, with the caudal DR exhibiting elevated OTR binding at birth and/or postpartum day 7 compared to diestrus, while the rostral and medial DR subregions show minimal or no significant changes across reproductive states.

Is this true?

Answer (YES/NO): NO